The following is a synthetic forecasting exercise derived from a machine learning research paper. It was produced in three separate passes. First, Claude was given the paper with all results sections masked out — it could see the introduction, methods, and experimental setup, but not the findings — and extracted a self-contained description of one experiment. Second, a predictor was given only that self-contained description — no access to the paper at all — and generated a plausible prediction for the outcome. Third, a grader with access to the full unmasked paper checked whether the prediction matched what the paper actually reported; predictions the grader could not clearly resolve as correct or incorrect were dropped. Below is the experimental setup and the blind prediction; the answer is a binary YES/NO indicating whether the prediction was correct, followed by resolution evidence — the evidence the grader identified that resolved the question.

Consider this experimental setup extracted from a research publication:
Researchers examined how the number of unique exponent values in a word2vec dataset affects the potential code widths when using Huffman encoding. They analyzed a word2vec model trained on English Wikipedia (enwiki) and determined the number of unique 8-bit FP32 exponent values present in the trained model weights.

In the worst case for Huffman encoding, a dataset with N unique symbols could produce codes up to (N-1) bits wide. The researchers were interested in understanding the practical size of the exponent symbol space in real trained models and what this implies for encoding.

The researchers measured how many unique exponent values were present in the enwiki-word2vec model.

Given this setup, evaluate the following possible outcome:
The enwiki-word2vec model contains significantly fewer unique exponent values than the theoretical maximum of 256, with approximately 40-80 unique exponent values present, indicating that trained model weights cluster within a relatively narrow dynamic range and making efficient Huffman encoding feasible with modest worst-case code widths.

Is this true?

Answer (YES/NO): NO